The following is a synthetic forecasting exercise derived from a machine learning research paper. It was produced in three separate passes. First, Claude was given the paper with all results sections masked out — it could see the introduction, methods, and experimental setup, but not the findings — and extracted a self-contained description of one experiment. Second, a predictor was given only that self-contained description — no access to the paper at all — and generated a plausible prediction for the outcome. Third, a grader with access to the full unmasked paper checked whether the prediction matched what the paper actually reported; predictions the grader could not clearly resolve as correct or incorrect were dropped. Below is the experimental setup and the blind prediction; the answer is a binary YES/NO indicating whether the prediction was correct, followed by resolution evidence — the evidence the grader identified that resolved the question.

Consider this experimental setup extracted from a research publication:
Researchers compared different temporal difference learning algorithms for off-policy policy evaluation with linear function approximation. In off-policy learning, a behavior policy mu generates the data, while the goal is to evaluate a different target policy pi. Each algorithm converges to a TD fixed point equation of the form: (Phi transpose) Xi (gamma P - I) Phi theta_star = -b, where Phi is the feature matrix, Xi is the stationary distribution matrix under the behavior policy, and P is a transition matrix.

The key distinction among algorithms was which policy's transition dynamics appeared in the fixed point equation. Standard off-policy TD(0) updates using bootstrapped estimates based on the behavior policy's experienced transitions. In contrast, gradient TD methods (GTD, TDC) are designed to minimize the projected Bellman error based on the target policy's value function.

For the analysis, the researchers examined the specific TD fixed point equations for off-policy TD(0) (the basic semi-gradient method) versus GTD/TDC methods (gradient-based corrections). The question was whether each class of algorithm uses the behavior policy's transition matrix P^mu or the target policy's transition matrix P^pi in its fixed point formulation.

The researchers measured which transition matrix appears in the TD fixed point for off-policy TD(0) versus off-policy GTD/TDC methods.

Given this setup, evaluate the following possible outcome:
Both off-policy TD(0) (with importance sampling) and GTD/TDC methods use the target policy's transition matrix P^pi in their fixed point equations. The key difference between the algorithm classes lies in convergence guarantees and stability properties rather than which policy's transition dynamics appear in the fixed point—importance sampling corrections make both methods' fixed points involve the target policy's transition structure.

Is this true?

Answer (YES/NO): NO